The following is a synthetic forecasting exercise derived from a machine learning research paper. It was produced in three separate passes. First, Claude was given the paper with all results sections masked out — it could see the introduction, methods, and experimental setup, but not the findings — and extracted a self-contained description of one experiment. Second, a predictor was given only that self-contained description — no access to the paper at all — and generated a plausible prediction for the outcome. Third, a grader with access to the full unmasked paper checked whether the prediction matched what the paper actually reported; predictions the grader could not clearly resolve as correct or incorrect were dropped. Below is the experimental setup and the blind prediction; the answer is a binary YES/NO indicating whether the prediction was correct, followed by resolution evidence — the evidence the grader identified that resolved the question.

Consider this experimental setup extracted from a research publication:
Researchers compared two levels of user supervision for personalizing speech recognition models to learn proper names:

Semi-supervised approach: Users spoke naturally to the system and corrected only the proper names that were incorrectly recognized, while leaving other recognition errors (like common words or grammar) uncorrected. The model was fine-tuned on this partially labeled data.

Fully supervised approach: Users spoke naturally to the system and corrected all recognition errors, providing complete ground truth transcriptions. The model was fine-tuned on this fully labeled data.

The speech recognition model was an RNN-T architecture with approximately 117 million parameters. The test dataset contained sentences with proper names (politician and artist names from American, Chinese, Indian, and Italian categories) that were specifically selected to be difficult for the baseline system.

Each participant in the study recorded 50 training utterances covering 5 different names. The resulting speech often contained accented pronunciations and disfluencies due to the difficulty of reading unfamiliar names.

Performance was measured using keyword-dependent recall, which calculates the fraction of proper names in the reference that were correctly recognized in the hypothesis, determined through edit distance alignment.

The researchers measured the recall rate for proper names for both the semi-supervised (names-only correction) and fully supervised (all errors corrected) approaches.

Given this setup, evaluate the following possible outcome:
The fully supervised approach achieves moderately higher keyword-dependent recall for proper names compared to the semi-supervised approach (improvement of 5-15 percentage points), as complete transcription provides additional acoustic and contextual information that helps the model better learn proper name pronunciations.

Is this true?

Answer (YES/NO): YES